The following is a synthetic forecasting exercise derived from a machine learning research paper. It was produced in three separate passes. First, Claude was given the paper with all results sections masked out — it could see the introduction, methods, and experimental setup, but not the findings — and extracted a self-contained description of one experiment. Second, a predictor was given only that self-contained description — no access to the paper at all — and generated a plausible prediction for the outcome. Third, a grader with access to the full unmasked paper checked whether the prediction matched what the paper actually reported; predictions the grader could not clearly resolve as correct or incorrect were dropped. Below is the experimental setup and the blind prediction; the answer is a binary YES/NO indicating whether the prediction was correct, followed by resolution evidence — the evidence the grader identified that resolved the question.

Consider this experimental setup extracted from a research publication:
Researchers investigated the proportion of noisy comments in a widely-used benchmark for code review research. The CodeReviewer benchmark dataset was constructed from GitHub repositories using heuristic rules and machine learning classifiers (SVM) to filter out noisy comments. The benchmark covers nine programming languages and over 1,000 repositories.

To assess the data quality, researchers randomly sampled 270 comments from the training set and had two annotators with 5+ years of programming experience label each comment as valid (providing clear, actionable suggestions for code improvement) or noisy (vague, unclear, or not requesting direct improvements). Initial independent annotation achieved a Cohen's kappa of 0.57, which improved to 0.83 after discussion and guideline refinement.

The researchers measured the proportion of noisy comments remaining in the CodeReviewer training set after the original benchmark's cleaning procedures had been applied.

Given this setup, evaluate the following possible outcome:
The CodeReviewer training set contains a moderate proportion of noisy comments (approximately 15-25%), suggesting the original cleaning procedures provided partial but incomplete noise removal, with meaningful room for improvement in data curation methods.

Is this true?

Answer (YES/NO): NO